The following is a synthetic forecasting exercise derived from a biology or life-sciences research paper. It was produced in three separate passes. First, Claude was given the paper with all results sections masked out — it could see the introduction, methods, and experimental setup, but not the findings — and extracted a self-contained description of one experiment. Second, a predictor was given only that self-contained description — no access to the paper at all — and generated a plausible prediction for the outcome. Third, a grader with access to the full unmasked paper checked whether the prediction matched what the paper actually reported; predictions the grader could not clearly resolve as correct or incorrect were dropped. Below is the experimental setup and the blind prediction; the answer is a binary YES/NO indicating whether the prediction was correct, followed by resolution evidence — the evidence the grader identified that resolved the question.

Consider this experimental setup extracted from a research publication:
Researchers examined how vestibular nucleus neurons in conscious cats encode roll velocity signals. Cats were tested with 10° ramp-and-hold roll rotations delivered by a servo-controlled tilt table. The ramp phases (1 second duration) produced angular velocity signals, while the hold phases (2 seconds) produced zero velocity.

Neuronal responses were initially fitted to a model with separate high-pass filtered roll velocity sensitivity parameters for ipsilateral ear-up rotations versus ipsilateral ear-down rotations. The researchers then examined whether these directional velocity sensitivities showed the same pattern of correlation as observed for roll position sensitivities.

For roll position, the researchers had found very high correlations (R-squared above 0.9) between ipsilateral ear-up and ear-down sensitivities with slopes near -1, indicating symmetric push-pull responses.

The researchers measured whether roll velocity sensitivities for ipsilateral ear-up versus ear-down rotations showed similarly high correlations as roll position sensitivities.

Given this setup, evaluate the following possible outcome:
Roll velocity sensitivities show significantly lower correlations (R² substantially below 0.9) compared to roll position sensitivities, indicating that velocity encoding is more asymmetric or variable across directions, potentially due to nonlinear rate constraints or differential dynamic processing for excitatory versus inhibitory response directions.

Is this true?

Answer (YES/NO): YES